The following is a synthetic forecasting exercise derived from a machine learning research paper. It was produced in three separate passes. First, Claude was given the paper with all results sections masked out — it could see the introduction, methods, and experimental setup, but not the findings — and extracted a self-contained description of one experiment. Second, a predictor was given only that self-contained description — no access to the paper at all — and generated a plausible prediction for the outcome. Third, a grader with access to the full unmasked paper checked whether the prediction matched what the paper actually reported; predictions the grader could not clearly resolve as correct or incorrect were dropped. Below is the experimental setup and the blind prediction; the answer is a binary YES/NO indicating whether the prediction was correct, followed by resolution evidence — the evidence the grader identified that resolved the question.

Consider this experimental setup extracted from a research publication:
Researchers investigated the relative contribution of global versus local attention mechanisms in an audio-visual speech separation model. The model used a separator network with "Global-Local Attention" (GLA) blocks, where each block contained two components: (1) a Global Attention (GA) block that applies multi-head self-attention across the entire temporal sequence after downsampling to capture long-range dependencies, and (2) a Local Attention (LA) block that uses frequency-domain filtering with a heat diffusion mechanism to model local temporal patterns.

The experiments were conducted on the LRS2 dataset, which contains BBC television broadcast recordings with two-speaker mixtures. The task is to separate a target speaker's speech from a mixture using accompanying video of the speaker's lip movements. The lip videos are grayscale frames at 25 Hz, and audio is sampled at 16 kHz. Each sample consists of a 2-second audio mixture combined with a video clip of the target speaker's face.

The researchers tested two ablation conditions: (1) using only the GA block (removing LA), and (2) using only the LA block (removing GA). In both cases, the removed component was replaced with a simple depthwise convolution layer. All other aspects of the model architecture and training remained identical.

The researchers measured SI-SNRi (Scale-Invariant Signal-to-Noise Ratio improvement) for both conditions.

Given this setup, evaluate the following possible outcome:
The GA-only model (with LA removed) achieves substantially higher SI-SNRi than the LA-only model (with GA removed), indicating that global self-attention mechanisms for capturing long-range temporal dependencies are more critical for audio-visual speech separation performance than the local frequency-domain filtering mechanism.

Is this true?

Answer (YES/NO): NO